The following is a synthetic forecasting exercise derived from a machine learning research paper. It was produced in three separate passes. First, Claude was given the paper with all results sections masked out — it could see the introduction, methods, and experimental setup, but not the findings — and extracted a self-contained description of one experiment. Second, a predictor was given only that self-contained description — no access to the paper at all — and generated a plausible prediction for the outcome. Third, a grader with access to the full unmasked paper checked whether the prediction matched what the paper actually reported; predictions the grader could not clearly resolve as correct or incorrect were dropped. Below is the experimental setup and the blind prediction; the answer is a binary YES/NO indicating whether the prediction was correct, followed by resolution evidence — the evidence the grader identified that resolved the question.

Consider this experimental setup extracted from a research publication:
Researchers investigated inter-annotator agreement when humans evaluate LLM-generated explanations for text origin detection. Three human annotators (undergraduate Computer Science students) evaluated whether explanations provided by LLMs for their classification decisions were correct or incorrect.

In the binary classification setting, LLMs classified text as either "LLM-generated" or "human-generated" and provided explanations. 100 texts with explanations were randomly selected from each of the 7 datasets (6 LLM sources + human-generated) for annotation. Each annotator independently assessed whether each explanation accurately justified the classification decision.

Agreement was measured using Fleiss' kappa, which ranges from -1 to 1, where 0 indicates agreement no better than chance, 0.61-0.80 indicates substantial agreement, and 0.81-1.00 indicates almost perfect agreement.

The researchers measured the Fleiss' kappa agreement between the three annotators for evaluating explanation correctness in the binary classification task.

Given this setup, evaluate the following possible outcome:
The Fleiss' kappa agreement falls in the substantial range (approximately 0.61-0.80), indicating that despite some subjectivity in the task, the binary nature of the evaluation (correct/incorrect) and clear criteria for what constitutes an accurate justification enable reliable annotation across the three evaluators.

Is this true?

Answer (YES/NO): NO